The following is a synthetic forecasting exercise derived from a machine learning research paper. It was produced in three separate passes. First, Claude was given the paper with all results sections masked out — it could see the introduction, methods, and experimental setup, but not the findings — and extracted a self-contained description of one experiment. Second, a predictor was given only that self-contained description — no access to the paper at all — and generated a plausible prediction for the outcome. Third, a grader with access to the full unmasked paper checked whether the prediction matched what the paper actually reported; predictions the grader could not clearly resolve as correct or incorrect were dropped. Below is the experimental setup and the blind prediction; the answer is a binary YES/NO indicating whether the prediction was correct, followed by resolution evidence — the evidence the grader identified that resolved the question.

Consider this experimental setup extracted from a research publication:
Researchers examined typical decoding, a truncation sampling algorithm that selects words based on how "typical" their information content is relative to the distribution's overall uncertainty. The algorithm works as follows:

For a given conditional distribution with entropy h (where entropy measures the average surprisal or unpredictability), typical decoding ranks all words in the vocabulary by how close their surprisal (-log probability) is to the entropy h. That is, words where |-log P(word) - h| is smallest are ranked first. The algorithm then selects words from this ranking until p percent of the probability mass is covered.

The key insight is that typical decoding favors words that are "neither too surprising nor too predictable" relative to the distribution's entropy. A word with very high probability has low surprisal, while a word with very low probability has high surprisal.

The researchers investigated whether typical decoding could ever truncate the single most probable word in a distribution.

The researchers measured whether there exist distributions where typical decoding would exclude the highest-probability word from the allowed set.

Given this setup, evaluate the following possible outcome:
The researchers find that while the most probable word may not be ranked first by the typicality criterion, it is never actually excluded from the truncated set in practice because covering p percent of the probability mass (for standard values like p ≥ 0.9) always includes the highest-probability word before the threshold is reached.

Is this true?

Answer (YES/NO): NO